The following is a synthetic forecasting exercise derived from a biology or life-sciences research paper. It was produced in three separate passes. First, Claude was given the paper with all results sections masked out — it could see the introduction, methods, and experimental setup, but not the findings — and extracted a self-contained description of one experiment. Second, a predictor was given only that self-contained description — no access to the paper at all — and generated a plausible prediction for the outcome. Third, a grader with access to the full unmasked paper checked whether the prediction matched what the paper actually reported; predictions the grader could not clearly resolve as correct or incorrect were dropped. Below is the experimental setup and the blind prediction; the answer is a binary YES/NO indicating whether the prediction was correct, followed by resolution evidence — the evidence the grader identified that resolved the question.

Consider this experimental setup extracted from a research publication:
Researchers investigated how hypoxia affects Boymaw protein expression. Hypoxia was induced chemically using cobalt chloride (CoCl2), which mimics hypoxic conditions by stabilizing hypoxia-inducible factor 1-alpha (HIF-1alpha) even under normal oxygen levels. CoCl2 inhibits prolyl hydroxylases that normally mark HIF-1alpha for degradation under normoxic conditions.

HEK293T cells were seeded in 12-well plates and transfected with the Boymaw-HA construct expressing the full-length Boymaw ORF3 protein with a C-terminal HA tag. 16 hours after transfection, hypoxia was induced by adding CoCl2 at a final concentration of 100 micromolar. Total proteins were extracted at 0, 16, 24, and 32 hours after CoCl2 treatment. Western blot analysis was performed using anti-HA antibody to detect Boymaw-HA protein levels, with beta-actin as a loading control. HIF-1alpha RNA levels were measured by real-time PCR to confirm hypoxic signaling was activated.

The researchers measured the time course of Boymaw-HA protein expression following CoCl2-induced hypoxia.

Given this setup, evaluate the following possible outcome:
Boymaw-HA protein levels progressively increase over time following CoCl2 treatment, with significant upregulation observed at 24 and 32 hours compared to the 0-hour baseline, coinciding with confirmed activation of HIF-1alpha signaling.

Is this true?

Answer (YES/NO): NO